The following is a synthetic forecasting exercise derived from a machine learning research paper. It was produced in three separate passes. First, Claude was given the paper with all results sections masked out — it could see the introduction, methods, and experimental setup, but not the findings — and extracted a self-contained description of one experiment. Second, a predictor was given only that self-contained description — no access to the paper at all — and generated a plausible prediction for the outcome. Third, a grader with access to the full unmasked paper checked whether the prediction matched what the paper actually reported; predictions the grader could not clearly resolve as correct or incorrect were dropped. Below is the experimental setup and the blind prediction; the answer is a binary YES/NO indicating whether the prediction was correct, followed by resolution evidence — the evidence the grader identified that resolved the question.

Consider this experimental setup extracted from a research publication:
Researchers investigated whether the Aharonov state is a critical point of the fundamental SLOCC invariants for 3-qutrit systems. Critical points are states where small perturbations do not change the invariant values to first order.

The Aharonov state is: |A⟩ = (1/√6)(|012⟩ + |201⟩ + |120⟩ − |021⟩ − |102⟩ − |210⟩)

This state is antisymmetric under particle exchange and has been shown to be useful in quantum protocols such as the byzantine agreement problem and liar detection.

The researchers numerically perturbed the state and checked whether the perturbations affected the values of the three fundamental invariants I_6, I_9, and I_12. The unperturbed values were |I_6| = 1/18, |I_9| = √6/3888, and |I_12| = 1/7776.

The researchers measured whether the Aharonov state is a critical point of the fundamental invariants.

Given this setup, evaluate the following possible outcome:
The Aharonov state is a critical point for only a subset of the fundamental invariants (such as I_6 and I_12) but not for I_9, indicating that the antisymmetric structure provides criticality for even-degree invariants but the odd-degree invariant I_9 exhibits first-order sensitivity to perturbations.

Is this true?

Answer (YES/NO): NO